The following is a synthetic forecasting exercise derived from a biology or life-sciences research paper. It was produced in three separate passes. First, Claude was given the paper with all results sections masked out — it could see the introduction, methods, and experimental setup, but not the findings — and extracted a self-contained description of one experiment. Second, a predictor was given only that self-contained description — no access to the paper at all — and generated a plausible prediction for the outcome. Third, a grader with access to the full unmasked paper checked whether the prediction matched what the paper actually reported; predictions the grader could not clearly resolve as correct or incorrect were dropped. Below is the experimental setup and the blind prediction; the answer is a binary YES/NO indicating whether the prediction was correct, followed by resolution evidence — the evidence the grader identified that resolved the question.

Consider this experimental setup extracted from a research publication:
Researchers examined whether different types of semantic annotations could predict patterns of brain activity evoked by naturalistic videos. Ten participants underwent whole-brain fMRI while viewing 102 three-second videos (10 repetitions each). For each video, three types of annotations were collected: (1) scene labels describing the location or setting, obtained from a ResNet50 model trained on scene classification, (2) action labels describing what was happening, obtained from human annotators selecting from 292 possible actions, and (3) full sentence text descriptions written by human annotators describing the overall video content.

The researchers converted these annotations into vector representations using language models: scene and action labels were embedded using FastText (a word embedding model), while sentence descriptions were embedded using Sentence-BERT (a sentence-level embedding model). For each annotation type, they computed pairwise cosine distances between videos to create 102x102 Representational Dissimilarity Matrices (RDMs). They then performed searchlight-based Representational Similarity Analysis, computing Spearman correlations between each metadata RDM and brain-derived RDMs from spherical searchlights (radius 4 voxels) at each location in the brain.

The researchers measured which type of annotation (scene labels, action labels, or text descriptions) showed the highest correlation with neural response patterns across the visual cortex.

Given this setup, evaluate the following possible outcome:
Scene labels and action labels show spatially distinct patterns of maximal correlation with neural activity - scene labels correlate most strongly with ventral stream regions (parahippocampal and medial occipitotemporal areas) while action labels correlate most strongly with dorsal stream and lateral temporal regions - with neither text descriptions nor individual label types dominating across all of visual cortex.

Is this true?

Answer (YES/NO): NO